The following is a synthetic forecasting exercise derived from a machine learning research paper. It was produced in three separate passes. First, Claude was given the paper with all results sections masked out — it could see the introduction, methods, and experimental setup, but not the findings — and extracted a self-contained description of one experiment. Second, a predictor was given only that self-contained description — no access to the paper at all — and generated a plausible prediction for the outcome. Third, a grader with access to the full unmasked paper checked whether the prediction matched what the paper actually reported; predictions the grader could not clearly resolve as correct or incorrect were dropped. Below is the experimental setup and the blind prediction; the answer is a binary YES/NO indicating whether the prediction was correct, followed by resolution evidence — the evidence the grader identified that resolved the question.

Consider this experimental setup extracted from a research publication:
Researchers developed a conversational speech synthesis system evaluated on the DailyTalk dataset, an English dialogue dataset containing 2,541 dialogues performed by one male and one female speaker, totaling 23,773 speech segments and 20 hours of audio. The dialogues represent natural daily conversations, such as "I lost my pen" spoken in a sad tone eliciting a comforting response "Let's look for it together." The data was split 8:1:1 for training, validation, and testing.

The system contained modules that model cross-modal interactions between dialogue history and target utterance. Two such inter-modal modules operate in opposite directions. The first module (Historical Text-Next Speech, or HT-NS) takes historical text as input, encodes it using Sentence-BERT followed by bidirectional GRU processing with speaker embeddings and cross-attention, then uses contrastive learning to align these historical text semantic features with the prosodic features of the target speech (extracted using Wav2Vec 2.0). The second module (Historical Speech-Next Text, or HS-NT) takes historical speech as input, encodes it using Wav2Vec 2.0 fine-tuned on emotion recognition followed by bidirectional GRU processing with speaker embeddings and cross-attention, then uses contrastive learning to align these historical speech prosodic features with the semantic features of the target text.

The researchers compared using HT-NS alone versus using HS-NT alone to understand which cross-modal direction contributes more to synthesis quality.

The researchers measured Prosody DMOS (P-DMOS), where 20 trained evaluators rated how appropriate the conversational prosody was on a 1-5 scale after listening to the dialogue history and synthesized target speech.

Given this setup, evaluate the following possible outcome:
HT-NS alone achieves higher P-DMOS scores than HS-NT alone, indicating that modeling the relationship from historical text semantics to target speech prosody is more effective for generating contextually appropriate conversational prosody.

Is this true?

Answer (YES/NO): NO